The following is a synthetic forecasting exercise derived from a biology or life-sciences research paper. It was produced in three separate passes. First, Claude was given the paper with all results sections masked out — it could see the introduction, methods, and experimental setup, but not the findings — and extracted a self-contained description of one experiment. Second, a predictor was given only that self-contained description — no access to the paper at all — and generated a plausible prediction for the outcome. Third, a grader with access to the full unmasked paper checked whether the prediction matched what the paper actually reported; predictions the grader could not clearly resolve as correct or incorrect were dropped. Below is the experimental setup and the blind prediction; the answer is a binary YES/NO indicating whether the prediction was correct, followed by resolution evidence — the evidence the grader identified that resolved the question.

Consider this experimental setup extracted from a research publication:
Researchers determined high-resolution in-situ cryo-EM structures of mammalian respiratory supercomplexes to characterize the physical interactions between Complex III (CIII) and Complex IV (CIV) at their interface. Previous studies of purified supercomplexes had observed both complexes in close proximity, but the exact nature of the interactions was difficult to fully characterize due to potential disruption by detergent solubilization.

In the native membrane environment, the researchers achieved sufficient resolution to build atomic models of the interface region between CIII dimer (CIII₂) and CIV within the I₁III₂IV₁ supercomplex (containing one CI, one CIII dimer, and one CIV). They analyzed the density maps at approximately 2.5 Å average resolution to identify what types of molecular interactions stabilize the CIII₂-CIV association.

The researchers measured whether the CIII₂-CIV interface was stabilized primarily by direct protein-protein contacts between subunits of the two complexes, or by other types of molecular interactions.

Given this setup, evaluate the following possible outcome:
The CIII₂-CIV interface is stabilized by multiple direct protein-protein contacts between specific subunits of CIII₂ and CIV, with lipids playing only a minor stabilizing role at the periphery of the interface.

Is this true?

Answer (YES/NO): NO